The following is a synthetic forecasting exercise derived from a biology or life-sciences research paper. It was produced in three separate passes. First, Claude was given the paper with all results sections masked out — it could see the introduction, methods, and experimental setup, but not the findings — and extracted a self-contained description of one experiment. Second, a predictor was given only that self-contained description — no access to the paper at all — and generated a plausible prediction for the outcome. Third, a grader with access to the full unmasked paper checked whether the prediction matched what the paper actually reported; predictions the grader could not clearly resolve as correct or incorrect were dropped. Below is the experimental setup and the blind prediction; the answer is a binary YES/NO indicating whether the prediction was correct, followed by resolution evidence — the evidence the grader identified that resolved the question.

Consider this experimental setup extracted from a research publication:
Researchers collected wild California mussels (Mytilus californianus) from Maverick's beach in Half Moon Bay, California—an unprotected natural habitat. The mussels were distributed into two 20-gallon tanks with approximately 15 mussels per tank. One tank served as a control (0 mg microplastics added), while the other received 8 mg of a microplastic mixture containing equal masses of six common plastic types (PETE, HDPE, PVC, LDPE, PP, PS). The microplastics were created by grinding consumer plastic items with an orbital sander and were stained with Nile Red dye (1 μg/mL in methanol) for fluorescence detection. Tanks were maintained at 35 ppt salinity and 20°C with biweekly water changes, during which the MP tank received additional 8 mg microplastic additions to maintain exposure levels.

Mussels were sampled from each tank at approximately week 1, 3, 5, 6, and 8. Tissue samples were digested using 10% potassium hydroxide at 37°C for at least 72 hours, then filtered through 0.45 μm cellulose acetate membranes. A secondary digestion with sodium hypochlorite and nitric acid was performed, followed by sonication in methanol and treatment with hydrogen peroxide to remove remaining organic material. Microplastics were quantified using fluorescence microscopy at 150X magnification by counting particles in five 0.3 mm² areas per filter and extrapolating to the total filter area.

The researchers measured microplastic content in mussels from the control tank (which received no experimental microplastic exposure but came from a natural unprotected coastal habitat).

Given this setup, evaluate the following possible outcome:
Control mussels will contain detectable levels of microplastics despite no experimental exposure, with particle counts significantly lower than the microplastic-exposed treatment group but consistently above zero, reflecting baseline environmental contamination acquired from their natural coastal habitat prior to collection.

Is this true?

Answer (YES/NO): NO